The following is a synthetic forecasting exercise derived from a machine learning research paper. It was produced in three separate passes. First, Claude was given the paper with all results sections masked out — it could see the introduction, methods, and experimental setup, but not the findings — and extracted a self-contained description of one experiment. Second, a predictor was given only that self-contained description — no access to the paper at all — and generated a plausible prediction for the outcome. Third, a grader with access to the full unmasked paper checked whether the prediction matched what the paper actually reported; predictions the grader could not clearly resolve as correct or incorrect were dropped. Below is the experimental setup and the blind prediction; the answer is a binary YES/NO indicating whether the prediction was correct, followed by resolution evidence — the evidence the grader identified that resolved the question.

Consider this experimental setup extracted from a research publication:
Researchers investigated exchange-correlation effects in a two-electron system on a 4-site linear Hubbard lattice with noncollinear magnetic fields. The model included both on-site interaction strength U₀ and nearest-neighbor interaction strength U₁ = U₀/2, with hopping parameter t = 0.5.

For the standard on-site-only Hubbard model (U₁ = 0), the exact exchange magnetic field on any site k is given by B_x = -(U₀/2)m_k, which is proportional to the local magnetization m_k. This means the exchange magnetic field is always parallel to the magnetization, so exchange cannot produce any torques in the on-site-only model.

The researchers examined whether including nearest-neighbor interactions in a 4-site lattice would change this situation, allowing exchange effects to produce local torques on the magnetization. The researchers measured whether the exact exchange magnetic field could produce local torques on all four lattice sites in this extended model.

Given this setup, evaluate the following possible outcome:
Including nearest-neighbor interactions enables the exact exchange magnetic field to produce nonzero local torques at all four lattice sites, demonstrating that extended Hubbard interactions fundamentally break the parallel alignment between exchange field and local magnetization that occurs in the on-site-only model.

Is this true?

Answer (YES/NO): YES